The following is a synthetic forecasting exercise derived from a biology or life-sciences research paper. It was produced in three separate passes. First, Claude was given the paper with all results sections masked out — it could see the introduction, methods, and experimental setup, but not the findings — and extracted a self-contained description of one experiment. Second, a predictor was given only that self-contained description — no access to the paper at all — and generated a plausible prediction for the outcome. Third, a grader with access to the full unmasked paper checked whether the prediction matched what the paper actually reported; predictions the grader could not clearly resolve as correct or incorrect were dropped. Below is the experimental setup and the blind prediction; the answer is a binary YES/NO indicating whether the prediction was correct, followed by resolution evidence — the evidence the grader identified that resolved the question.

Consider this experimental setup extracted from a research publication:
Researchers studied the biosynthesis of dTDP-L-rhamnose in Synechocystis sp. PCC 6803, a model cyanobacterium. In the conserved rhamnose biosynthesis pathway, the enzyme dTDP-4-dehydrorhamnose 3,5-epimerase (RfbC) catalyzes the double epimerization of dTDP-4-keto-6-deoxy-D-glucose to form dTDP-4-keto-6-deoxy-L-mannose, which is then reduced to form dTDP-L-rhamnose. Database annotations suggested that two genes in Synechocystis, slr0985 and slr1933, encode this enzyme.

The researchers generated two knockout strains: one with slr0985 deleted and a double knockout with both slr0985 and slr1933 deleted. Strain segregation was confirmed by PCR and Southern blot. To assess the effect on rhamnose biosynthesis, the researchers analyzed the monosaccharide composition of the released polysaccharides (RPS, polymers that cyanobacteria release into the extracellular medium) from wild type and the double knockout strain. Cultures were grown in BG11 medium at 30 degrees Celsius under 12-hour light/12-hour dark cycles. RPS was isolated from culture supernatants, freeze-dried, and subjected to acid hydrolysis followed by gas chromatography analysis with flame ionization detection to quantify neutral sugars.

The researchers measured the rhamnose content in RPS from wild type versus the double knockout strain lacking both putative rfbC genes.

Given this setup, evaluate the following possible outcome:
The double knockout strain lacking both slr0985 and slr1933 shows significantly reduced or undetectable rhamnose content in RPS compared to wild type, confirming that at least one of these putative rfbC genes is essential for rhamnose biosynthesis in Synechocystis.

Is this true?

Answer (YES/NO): NO